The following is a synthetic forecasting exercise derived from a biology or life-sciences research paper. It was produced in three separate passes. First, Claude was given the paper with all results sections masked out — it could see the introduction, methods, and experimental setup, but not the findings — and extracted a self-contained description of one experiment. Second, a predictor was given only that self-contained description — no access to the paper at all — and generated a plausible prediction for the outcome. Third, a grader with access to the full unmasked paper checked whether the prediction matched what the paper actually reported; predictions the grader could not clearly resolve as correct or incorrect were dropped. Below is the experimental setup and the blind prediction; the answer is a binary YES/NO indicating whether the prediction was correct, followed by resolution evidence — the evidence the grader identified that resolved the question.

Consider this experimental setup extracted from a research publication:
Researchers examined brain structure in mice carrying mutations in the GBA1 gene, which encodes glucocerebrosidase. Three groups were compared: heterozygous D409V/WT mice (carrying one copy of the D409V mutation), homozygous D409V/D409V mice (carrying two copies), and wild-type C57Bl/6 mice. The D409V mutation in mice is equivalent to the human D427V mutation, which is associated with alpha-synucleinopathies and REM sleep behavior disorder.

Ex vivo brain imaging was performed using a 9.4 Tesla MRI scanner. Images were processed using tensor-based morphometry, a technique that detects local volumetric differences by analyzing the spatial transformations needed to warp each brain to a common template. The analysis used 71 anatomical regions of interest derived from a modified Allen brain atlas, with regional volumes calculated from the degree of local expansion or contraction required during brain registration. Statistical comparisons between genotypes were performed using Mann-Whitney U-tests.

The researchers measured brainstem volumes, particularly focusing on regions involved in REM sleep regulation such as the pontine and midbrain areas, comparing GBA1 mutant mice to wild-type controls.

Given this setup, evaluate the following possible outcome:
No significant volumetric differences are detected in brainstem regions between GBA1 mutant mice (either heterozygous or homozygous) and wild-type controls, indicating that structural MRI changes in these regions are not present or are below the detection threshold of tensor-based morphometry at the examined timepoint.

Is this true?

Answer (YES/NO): NO